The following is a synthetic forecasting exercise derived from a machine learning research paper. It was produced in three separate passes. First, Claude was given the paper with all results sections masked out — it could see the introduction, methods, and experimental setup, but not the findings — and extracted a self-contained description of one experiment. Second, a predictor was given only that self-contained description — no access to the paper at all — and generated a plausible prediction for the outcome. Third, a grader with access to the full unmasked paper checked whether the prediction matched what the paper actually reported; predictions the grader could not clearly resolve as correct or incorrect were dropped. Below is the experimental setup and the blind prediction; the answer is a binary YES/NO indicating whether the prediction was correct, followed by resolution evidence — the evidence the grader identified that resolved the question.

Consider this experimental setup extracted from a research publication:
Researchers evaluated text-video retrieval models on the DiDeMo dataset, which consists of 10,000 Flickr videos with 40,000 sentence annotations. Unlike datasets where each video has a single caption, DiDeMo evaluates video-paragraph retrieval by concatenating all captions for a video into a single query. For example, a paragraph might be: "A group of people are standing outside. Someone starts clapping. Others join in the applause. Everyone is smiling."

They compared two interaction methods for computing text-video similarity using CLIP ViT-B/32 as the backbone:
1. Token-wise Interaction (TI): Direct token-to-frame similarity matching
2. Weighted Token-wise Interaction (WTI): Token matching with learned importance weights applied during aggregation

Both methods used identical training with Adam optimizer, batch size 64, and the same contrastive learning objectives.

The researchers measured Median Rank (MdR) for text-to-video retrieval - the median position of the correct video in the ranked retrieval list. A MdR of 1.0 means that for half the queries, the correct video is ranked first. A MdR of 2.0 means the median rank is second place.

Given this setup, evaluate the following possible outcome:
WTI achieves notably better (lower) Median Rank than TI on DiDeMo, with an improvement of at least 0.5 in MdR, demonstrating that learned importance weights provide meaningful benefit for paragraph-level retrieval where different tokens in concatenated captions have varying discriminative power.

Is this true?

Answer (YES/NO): NO